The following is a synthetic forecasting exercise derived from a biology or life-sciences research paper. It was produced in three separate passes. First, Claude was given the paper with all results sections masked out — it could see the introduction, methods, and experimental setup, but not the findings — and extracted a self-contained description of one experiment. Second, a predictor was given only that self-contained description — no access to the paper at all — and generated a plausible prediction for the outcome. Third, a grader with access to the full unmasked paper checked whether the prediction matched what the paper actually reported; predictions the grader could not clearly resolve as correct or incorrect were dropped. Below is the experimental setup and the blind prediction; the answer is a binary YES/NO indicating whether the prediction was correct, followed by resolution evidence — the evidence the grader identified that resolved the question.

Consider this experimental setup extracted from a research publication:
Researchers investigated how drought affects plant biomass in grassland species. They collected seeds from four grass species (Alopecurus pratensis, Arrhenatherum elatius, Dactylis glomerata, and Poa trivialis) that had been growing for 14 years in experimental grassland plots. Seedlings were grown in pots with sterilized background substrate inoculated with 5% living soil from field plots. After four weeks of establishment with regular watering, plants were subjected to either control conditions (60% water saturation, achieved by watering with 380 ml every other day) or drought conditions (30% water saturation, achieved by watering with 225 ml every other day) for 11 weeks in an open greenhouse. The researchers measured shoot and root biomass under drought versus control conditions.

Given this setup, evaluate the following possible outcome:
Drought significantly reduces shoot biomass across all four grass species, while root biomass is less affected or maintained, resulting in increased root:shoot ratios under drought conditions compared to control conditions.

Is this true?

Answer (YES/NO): NO